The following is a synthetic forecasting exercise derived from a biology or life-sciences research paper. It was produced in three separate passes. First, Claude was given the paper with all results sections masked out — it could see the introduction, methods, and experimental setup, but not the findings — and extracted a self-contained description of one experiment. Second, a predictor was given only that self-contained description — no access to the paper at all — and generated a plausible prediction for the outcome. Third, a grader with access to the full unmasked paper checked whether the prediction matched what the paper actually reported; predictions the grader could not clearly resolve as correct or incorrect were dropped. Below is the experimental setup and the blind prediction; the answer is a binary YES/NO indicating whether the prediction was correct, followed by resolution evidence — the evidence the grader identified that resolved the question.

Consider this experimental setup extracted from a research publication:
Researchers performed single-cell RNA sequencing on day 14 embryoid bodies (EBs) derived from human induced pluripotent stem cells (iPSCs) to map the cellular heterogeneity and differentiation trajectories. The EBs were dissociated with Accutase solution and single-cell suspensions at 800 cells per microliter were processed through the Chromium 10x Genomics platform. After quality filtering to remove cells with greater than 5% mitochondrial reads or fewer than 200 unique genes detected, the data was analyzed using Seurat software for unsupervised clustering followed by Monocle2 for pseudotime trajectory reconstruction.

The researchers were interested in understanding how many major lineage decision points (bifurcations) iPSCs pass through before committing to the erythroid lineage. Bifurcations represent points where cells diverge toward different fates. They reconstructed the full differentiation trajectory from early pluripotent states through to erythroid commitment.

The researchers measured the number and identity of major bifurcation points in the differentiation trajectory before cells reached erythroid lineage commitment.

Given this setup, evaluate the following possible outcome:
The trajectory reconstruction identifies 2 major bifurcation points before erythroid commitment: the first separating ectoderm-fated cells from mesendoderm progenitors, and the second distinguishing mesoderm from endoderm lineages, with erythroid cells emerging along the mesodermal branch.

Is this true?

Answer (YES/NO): NO